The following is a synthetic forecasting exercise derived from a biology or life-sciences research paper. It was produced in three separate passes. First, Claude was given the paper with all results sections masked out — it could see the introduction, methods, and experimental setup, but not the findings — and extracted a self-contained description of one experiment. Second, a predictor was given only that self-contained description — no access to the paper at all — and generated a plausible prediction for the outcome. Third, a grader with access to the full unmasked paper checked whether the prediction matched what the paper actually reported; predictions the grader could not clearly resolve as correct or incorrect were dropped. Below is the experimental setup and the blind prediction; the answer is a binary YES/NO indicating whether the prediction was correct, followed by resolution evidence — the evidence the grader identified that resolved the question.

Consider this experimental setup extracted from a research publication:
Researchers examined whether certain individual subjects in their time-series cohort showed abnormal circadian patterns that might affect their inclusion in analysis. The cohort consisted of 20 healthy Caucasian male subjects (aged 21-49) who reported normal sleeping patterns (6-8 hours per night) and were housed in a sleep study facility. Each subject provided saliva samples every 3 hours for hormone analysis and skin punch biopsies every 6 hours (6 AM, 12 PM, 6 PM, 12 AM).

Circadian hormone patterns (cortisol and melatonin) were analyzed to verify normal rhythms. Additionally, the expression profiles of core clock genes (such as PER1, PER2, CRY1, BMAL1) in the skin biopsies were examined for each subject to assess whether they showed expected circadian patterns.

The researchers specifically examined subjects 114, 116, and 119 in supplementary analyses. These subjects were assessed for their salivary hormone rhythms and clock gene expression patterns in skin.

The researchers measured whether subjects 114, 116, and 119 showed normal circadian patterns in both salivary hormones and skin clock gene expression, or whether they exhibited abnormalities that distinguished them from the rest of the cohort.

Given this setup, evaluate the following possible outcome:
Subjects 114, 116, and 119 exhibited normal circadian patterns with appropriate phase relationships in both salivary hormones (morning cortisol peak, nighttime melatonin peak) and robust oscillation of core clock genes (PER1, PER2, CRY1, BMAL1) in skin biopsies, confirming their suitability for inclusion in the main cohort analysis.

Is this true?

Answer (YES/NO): NO